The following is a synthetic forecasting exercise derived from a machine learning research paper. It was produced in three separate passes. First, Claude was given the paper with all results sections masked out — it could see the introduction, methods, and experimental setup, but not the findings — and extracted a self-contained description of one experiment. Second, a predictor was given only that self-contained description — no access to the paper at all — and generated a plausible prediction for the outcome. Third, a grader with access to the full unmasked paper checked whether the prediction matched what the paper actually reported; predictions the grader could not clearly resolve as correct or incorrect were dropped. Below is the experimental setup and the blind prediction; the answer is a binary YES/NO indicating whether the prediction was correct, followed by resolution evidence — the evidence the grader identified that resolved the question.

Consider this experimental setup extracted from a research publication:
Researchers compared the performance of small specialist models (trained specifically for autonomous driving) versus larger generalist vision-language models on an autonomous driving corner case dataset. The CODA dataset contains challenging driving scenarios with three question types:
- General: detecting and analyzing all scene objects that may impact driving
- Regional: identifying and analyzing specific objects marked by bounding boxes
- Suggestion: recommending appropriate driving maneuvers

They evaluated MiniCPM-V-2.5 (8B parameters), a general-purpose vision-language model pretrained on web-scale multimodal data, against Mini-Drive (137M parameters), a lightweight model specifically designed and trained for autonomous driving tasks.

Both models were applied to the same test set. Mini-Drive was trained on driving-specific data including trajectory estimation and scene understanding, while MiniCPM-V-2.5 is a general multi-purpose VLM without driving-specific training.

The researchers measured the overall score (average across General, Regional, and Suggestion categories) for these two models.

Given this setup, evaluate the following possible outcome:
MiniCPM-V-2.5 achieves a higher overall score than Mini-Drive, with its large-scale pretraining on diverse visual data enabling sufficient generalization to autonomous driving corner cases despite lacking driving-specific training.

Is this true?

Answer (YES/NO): YES